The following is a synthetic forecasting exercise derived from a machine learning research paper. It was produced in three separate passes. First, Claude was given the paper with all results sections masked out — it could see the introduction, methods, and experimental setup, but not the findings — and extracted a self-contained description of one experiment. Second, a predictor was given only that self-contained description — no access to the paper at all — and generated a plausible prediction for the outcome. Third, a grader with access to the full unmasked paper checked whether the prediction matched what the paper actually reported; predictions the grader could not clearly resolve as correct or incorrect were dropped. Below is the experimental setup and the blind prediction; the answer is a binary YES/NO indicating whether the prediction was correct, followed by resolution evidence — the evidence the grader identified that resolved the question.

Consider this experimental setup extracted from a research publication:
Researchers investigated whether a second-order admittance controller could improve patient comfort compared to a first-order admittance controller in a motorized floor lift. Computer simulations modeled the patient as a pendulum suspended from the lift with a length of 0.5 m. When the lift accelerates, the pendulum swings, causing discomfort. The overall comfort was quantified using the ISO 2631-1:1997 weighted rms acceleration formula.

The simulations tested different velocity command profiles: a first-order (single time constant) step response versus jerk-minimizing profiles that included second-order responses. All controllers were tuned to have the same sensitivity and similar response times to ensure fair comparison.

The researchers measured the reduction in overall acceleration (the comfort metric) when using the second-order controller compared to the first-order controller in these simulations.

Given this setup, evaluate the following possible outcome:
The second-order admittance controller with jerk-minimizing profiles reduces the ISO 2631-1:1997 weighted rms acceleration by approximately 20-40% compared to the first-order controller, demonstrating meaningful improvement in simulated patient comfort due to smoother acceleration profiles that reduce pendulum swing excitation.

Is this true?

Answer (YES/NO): NO